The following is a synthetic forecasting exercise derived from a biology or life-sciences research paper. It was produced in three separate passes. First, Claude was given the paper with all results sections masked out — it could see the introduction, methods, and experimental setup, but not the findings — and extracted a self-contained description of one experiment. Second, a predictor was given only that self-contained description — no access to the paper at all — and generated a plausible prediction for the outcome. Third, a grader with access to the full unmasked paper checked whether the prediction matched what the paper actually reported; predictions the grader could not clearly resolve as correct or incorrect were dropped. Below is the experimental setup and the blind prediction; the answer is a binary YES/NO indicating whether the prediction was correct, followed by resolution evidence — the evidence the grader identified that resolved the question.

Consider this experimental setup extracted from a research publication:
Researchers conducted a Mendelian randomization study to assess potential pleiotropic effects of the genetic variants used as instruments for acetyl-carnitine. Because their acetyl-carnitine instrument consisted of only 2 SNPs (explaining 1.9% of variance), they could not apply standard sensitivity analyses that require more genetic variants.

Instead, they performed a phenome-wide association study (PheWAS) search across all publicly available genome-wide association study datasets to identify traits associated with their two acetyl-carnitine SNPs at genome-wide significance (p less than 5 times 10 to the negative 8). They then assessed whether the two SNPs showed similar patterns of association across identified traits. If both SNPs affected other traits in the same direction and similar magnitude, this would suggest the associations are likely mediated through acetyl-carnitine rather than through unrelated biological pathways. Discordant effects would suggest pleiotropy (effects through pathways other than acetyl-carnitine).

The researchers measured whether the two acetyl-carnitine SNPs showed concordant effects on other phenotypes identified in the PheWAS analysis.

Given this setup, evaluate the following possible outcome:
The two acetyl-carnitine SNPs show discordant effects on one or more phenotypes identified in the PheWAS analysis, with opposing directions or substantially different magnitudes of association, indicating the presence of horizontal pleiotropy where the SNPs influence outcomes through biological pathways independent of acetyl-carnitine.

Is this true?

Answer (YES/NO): NO